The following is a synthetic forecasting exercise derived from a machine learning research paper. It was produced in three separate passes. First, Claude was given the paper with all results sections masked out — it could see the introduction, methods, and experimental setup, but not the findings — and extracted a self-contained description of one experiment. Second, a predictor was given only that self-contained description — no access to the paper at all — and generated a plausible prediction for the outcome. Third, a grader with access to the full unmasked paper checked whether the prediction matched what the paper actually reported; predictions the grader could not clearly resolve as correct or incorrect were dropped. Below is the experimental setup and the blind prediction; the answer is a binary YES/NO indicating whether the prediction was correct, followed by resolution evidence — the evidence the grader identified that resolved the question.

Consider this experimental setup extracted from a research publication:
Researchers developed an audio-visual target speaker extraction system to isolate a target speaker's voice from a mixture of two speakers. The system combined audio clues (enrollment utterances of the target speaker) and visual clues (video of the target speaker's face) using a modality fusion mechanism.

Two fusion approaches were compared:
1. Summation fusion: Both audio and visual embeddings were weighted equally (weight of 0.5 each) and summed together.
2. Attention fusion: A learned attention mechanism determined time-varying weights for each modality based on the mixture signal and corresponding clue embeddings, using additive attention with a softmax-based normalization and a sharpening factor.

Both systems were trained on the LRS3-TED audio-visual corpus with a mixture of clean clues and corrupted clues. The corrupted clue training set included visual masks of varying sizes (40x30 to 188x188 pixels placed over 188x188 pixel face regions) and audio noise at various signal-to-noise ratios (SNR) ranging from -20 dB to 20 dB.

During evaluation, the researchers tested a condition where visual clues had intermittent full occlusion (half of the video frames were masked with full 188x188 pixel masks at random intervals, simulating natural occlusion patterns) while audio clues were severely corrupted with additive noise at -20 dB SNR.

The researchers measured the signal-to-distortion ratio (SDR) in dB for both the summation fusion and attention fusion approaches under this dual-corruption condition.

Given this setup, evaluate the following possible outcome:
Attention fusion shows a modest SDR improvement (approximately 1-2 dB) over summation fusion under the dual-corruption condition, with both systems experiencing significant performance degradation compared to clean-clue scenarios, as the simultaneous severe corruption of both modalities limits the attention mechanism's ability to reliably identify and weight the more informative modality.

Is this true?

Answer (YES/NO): NO